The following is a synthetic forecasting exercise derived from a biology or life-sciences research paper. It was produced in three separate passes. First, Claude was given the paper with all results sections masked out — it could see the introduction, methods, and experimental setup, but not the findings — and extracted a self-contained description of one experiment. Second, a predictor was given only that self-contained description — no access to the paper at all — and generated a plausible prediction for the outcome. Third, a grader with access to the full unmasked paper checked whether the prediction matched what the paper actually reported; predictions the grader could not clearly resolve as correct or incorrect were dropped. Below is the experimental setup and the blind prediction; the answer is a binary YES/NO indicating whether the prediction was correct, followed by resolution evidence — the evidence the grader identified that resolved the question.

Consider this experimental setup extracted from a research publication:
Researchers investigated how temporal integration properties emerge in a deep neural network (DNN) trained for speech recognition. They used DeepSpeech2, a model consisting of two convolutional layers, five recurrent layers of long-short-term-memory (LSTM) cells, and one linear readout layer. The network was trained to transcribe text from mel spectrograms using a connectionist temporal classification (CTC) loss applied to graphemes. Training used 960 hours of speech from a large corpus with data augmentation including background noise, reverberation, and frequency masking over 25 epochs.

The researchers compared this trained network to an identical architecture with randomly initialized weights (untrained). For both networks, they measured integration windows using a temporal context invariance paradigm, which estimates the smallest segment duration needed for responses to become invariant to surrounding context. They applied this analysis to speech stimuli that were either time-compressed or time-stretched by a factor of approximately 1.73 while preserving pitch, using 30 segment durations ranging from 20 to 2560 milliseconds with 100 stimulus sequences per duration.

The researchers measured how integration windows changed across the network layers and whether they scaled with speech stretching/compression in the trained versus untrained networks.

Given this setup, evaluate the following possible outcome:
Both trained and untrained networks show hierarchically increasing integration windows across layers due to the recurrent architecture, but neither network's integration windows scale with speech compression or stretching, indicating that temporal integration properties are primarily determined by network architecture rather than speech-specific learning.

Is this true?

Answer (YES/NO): NO